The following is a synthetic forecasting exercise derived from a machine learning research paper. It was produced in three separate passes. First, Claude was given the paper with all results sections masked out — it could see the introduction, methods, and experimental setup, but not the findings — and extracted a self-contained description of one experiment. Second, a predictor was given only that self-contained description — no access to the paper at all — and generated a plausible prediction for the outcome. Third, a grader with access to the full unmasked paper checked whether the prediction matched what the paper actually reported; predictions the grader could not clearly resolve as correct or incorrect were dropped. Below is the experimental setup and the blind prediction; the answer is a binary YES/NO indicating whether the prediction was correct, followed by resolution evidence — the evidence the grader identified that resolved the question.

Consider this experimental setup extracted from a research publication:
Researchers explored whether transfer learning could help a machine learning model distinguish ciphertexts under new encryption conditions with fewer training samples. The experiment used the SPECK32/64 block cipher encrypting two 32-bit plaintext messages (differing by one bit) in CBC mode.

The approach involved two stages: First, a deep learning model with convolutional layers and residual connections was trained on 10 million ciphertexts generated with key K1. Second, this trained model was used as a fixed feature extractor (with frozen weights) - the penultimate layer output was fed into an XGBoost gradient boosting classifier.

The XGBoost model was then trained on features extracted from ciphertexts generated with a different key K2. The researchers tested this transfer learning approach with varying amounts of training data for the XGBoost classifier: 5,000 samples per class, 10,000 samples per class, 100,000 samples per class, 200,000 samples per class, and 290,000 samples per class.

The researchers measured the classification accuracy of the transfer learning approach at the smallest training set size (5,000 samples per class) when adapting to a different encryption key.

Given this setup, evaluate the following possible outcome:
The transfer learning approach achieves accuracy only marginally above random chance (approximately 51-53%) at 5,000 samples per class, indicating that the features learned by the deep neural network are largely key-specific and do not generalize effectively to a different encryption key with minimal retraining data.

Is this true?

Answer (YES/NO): NO